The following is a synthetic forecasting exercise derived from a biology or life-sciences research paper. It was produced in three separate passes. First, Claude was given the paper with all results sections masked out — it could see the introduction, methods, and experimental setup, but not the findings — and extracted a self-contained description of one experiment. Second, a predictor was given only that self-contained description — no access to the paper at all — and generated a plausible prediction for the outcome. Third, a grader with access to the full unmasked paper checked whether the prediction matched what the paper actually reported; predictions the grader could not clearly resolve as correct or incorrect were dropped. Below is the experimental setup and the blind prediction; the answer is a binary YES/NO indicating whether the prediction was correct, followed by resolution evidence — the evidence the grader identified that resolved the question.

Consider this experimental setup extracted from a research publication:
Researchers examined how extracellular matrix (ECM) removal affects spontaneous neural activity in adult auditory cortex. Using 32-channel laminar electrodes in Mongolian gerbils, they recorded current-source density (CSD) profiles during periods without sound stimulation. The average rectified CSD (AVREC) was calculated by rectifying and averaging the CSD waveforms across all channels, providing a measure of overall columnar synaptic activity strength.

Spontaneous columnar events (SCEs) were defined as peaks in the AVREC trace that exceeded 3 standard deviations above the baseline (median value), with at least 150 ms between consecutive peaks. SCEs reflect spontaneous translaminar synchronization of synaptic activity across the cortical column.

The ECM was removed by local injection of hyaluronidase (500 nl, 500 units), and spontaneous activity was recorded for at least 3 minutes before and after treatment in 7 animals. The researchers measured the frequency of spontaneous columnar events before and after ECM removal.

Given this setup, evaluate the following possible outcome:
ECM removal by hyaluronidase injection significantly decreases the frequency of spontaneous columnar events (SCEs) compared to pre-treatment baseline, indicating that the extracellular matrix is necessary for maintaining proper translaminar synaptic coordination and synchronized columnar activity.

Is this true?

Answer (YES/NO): YES